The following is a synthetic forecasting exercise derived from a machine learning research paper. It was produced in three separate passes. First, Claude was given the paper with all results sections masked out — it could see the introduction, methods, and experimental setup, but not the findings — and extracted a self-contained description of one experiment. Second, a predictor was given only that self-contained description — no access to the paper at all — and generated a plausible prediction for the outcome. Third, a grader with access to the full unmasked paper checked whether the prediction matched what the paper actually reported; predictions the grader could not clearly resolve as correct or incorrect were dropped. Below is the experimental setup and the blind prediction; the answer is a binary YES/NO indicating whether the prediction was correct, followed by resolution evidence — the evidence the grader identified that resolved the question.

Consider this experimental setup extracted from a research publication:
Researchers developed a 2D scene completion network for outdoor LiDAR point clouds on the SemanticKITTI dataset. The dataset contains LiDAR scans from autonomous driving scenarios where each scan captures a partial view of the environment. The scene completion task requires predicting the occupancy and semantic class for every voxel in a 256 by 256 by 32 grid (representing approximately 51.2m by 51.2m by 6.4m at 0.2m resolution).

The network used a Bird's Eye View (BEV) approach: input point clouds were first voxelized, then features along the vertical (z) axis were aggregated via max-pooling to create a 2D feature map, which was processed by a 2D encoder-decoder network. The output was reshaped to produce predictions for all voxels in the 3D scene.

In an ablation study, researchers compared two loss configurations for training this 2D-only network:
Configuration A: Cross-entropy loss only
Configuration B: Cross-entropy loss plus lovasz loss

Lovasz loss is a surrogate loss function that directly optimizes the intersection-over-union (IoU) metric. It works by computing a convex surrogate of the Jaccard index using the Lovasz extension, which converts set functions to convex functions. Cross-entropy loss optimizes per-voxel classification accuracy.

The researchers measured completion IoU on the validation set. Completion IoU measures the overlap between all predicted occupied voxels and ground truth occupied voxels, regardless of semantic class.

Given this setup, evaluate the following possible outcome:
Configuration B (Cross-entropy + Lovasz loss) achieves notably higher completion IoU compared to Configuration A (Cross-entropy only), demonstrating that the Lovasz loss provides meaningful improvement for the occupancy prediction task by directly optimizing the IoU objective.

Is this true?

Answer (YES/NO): NO